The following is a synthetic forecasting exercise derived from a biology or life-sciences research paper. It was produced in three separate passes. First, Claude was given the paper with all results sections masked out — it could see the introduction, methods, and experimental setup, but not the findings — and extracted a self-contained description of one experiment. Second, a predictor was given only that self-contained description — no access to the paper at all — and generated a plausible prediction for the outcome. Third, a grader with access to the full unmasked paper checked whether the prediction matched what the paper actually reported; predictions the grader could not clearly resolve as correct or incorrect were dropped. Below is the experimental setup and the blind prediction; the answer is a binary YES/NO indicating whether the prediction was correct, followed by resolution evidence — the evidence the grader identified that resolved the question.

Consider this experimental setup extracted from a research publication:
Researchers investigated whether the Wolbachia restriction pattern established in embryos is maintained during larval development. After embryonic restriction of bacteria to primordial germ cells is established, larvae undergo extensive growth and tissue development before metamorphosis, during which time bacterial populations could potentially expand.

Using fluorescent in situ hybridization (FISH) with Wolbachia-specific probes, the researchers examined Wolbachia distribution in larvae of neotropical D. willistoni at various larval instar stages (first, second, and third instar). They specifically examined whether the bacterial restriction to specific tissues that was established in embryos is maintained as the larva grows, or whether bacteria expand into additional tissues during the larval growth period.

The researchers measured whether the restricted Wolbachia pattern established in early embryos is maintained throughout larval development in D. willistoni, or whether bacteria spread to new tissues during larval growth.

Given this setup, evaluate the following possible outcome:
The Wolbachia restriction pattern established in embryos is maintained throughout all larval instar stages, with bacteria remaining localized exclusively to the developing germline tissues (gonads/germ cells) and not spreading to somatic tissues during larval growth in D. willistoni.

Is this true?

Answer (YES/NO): NO